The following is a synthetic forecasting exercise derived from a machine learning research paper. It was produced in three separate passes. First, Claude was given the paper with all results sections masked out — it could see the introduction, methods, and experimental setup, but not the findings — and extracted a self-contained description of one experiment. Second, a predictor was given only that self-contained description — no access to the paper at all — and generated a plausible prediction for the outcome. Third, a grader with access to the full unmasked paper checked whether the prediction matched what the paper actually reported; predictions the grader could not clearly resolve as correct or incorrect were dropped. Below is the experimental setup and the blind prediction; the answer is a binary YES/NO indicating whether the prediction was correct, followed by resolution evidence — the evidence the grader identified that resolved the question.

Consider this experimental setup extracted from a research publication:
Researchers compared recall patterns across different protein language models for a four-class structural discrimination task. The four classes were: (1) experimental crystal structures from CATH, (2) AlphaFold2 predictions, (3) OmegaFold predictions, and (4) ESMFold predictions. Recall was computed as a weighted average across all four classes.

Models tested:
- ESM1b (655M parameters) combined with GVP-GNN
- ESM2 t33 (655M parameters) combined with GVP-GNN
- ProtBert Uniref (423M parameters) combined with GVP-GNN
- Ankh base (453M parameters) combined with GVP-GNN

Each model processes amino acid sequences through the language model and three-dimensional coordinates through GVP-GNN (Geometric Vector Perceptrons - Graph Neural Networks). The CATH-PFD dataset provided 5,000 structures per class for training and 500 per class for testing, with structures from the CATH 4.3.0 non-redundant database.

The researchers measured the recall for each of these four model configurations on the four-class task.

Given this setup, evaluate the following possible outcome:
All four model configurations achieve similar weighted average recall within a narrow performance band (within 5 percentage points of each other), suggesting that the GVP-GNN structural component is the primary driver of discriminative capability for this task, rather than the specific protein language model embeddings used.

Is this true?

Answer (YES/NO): YES